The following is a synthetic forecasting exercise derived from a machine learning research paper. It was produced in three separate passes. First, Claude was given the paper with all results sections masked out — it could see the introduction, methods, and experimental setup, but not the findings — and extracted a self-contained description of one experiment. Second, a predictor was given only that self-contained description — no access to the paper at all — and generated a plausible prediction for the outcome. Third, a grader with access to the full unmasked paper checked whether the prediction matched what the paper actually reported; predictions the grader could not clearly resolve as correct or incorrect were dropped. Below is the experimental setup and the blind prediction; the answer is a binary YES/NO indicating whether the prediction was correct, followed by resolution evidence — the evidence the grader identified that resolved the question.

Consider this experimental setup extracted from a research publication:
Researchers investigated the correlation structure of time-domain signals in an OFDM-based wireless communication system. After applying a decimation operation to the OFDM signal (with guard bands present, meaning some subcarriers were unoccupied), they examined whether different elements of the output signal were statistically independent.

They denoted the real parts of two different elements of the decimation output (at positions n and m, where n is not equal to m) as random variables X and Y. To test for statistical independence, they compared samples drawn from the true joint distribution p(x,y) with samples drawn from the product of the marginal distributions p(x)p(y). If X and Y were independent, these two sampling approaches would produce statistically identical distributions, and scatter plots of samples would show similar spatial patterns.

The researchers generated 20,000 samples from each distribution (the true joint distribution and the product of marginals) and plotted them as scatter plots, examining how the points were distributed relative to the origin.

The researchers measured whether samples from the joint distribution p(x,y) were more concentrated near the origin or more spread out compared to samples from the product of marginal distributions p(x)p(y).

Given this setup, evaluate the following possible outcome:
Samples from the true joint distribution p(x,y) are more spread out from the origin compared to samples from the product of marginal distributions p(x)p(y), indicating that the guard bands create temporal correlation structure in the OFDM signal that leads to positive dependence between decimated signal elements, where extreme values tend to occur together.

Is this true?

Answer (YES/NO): YES